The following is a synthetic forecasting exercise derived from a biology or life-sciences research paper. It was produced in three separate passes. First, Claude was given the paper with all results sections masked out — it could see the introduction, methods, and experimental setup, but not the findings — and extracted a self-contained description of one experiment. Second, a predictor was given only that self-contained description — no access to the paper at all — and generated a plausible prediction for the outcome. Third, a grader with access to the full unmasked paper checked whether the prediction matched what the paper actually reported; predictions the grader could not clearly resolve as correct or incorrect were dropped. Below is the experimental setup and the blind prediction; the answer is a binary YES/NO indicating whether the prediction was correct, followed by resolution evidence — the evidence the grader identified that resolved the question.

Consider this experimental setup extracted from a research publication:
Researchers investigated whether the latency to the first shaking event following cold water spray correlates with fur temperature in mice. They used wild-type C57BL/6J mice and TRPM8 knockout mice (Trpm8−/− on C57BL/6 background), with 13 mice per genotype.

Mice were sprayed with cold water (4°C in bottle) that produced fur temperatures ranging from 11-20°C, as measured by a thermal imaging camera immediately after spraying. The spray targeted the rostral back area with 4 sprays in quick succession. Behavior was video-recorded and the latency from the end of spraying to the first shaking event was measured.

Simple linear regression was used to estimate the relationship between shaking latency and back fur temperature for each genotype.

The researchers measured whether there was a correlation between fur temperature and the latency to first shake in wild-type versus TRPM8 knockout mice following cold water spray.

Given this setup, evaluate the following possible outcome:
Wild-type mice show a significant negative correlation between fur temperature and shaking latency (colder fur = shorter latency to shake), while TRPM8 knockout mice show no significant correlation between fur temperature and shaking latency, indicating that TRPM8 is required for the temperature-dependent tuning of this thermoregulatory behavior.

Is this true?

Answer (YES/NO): NO